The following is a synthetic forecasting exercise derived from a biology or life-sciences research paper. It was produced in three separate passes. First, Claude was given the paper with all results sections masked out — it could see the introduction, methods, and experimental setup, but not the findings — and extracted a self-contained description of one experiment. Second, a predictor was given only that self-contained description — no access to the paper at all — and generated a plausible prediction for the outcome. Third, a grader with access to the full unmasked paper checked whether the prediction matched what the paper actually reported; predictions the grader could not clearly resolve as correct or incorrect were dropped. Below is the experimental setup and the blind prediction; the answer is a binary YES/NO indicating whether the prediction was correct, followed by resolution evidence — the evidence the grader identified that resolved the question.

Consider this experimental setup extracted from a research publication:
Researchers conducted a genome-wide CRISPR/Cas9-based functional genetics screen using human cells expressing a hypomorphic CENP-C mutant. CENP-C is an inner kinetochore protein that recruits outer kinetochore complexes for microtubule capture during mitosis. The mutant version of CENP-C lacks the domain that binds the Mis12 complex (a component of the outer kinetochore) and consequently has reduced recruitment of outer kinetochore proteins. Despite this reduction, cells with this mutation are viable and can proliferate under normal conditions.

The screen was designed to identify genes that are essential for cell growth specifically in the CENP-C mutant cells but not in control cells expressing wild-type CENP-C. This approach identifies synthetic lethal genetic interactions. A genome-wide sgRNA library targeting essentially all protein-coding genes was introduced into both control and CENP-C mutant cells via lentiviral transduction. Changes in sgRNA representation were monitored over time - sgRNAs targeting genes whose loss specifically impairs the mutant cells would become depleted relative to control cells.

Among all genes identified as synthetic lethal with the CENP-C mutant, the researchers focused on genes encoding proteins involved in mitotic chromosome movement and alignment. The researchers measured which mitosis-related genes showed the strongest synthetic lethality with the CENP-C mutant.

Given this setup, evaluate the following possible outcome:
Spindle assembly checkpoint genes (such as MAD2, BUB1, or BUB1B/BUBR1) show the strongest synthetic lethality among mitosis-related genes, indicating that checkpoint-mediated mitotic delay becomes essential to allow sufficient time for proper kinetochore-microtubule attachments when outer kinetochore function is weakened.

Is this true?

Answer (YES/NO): NO